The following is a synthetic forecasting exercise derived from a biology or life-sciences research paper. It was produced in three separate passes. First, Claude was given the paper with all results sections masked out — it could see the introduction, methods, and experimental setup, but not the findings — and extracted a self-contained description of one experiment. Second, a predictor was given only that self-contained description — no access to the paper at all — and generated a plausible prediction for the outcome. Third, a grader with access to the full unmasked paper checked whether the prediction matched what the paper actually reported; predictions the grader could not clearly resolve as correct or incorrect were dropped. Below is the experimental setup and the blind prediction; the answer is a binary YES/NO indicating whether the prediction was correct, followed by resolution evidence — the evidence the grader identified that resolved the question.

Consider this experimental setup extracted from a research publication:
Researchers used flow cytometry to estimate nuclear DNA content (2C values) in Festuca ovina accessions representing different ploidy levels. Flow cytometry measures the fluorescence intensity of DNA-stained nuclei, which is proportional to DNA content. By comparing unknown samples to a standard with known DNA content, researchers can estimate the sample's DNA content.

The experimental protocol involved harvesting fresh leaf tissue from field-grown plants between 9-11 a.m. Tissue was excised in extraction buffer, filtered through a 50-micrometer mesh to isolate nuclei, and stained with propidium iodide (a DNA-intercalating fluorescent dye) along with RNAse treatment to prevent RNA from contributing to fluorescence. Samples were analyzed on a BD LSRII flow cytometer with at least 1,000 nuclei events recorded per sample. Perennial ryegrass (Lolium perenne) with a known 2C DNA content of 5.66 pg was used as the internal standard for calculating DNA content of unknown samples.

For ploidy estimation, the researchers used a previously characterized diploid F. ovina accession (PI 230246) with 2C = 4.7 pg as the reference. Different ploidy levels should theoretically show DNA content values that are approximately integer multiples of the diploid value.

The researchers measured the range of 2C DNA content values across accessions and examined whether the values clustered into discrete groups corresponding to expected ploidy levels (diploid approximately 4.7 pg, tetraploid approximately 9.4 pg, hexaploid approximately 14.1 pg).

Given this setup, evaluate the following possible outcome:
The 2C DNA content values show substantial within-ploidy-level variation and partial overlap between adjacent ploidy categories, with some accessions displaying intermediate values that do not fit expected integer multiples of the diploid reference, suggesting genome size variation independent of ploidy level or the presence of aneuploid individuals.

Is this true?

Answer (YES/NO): YES